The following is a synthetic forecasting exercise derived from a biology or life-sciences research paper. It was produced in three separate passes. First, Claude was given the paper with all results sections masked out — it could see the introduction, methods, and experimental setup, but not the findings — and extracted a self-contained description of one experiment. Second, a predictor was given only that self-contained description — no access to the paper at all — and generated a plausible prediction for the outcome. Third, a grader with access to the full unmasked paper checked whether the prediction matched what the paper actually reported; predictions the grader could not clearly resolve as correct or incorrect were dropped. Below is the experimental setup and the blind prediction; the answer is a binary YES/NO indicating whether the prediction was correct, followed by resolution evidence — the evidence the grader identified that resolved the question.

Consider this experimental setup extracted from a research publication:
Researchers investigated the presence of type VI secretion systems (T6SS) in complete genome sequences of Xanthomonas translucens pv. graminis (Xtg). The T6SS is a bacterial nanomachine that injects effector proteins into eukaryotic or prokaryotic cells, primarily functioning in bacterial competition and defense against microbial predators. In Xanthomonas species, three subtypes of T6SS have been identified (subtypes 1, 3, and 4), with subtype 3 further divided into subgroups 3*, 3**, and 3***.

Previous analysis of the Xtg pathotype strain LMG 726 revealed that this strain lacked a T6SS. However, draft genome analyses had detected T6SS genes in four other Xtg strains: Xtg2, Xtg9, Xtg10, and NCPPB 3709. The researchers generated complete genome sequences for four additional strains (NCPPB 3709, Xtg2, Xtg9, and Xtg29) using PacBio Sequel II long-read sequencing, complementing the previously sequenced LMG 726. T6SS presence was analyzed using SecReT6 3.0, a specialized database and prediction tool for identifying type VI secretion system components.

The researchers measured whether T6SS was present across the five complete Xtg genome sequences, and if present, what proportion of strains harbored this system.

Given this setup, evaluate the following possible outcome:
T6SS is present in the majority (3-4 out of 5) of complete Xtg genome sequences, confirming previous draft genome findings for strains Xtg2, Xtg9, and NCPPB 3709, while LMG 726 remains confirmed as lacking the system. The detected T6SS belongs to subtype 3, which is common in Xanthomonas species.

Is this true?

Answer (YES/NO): NO